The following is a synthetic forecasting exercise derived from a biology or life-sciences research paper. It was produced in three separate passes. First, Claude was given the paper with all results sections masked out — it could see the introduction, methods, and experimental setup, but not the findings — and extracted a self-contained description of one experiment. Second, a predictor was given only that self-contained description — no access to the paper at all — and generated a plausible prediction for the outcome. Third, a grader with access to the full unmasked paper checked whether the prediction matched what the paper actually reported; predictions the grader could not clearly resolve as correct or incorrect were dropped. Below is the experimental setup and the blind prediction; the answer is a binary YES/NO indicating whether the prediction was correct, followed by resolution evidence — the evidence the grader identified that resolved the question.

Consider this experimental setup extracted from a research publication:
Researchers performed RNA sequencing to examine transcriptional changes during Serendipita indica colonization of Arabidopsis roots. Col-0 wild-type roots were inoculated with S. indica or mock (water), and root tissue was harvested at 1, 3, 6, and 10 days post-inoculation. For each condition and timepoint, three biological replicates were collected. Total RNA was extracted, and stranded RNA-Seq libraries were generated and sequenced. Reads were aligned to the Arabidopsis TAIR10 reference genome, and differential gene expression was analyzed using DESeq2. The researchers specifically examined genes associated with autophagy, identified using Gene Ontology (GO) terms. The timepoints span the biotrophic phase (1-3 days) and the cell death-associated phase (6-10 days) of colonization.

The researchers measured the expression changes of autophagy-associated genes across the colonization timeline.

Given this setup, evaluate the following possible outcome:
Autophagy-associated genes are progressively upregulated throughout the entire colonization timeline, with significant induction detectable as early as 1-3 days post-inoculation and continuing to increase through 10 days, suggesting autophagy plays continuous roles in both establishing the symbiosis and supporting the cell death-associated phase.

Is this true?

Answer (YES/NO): NO